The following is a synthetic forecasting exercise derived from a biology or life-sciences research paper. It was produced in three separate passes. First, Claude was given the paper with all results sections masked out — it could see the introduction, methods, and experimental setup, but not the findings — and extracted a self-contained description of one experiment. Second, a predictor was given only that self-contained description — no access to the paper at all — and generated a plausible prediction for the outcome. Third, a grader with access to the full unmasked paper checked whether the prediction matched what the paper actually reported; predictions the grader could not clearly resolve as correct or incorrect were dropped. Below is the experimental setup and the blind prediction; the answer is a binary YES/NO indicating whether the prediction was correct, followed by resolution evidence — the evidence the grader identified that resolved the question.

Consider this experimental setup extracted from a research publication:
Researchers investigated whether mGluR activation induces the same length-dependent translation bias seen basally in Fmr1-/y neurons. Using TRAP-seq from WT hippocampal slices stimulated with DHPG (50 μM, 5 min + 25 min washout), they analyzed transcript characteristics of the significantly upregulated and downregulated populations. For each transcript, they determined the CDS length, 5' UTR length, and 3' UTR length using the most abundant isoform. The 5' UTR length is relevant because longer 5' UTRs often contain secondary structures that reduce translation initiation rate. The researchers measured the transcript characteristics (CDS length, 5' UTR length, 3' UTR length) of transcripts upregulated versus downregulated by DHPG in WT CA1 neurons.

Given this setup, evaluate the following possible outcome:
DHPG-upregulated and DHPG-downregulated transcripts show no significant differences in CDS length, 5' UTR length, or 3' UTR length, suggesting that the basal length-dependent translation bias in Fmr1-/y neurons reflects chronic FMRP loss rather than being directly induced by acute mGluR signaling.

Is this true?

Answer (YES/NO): NO